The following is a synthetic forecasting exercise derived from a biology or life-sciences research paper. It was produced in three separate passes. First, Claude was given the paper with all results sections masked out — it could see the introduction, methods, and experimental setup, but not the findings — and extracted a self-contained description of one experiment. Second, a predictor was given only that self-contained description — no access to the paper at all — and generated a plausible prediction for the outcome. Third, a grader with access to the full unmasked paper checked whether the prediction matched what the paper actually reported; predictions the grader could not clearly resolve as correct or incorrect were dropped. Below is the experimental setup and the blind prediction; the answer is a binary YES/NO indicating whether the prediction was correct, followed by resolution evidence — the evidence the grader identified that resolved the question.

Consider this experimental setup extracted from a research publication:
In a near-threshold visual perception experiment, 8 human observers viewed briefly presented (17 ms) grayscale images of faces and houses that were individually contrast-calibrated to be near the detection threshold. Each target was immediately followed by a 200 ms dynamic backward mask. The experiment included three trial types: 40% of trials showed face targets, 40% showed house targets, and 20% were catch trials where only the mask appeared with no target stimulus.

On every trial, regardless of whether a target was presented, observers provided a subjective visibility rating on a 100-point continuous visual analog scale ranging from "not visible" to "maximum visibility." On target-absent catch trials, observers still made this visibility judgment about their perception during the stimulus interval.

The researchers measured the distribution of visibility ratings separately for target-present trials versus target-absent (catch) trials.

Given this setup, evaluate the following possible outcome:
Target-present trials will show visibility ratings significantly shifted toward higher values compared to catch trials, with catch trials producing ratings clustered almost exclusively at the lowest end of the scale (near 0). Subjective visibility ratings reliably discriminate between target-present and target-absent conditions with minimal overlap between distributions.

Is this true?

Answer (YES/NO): NO